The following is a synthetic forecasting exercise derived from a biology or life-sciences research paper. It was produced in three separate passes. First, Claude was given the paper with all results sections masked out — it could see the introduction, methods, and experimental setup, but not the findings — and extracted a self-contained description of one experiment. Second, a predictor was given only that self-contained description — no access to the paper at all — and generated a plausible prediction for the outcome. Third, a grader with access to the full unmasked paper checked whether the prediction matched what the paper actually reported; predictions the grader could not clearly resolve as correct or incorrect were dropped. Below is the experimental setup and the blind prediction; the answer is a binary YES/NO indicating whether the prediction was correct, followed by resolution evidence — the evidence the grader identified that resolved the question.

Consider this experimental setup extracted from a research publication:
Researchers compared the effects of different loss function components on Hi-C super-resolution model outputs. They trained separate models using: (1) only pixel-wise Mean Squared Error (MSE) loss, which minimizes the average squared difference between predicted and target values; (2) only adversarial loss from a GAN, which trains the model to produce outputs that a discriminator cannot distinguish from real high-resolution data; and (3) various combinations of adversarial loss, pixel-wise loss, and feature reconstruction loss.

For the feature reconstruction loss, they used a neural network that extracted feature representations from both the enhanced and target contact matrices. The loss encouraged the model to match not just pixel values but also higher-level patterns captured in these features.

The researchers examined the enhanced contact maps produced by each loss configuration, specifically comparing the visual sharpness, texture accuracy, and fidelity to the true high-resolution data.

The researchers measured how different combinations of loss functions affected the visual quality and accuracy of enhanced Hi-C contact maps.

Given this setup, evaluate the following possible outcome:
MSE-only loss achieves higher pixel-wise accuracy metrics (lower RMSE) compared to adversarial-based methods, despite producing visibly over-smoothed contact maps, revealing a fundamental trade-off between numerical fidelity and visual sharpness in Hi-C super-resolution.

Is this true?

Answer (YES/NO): YES